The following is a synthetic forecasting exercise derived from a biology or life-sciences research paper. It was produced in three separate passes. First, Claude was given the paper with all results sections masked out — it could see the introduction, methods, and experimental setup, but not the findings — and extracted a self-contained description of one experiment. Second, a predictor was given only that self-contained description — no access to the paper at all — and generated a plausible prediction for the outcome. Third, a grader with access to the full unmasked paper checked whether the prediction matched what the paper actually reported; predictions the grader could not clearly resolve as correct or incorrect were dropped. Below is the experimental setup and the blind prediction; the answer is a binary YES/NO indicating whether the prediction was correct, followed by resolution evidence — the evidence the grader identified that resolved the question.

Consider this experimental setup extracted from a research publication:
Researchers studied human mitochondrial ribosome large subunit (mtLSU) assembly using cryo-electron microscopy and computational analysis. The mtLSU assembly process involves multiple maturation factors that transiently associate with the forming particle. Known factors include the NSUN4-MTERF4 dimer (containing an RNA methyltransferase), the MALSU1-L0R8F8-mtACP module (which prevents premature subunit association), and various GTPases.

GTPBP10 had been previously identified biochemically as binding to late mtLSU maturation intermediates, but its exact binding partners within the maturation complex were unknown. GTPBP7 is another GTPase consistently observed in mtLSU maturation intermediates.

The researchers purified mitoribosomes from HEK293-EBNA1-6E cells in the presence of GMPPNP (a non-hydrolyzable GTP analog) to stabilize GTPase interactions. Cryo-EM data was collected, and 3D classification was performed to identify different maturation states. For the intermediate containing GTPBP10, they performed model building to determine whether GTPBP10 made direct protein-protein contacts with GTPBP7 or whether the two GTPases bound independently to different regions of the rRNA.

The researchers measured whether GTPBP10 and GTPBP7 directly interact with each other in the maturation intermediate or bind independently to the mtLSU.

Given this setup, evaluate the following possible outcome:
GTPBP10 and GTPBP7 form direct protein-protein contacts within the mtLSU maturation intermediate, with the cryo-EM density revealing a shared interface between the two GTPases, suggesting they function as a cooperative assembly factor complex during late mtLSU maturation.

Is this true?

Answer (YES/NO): YES